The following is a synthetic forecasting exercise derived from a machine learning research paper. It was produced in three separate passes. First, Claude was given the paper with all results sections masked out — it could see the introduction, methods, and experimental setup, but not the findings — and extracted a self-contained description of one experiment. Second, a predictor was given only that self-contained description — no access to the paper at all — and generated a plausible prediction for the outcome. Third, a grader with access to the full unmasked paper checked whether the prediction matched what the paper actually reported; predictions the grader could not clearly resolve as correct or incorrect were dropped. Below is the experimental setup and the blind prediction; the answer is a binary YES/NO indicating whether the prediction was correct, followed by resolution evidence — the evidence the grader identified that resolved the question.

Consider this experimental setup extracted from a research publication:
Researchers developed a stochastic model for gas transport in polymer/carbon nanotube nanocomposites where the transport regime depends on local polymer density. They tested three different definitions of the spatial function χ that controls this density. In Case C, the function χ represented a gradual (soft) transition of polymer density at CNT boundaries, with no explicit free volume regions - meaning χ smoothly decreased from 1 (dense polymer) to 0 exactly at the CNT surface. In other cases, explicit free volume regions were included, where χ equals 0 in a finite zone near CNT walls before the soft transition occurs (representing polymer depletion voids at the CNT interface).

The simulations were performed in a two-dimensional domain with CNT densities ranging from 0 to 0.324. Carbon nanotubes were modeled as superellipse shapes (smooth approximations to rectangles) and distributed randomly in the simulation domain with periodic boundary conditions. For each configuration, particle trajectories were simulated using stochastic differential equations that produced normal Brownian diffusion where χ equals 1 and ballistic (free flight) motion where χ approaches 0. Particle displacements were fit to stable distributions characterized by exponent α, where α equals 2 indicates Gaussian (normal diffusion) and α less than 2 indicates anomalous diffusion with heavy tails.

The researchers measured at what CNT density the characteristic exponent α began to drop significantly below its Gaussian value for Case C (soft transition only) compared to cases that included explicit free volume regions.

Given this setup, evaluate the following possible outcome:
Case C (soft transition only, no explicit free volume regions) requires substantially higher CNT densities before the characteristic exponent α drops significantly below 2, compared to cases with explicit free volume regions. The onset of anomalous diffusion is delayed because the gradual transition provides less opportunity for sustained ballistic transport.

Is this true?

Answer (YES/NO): YES